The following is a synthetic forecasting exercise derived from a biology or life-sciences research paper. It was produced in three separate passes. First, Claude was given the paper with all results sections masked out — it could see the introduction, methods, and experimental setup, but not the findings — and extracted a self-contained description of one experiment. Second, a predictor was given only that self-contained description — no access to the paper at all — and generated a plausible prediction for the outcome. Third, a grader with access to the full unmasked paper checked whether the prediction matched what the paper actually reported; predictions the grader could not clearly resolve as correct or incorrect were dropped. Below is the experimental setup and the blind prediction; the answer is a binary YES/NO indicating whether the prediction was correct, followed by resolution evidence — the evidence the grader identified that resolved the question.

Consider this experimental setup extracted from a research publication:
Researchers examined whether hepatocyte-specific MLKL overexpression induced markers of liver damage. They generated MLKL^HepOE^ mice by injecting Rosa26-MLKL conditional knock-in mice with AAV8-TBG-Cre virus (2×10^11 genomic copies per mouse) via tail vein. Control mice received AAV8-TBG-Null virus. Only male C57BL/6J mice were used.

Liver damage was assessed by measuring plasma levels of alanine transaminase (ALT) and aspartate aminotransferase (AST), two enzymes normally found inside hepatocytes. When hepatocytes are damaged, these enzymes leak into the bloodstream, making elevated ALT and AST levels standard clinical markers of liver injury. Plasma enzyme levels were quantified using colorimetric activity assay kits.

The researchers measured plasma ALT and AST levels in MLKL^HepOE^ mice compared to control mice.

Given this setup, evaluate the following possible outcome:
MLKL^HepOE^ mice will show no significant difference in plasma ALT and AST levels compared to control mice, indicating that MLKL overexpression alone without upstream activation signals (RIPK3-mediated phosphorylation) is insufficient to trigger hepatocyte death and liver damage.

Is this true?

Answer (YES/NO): YES